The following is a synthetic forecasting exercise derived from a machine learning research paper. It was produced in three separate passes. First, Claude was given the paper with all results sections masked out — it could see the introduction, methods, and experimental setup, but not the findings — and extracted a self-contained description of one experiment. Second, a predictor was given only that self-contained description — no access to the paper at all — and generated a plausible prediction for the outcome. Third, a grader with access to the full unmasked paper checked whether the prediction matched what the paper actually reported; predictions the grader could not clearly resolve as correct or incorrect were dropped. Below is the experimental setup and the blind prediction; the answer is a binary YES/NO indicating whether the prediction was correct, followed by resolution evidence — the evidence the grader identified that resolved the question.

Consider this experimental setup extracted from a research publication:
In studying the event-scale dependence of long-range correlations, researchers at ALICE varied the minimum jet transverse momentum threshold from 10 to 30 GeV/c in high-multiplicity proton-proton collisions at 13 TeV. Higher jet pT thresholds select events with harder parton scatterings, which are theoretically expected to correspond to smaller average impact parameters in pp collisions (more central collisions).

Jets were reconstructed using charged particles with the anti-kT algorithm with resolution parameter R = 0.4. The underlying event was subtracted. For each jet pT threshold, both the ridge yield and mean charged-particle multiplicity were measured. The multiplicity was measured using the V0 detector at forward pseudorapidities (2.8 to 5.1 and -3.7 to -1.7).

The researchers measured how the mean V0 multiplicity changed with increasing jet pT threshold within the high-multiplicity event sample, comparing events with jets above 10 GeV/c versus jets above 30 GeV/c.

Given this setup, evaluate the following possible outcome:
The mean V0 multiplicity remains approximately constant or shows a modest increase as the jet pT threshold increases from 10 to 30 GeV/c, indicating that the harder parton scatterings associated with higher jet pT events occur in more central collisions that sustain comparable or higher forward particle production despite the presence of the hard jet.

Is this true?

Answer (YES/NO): YES